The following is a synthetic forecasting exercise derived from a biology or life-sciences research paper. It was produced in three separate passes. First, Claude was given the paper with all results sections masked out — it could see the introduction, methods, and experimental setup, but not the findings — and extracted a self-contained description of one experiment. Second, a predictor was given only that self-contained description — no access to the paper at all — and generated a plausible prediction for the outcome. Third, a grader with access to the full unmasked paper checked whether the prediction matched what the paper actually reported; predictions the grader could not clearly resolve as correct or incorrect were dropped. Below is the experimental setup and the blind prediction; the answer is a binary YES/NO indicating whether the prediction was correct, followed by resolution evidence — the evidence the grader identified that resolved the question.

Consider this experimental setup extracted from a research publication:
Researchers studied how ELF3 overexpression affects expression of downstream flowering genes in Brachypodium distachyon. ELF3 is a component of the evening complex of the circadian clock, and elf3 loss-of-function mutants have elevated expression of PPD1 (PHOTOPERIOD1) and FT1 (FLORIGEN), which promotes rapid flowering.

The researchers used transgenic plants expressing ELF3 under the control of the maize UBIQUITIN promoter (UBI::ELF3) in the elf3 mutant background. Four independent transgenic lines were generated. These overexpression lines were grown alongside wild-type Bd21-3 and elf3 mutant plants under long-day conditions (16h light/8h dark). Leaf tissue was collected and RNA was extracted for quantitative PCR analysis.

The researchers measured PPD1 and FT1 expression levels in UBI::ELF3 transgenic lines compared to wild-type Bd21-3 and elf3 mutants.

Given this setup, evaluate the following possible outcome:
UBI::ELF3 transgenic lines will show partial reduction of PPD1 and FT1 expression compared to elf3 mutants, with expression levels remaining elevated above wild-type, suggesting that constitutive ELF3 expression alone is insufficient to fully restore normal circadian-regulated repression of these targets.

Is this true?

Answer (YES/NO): NO